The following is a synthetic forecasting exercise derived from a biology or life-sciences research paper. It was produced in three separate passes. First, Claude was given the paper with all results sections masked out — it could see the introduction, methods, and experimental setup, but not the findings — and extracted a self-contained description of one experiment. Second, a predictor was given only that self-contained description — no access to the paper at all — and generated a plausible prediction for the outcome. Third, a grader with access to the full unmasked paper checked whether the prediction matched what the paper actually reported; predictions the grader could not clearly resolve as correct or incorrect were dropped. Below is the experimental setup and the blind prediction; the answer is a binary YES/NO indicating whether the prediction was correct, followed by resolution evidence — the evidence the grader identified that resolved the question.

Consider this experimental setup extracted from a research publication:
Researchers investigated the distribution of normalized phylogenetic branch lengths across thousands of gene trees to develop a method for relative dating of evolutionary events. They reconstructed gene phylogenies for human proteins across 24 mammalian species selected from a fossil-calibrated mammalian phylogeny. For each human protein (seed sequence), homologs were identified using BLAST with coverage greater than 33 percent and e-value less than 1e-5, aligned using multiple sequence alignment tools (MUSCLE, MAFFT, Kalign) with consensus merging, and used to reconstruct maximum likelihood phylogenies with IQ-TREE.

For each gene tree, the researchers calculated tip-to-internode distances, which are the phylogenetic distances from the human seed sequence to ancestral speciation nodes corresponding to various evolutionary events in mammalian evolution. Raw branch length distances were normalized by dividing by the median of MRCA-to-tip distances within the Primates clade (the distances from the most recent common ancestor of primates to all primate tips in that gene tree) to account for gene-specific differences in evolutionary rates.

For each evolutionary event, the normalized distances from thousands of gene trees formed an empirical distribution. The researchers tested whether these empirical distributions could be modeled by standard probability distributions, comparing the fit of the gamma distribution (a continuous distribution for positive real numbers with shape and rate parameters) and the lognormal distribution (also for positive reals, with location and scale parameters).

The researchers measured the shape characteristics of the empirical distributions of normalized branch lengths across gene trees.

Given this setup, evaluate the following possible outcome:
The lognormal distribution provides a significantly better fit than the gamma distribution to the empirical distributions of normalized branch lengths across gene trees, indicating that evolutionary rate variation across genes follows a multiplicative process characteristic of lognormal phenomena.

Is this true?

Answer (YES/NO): NO